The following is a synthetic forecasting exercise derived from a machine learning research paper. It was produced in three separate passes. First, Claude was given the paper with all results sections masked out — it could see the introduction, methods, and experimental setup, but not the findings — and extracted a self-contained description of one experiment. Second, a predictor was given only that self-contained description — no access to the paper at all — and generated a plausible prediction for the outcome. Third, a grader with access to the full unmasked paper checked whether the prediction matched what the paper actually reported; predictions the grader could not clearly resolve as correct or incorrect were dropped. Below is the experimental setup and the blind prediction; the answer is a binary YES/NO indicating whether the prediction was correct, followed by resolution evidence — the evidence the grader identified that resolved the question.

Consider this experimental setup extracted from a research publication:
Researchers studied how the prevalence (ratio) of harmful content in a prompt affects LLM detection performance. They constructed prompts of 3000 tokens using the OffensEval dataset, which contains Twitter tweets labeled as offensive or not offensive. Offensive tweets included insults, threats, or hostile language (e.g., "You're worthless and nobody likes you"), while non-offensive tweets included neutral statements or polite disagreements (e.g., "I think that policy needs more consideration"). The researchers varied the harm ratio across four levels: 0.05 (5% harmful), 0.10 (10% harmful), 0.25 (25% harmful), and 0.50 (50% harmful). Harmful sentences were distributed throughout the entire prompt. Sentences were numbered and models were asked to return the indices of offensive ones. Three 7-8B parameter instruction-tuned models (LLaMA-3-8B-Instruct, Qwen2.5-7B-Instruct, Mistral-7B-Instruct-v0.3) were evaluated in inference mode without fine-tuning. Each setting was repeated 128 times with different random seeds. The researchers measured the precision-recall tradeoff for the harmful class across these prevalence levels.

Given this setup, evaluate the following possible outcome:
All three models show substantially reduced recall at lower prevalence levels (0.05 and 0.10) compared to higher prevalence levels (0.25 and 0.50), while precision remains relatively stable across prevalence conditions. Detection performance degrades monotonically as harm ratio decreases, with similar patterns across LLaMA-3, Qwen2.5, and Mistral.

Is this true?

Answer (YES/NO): NO